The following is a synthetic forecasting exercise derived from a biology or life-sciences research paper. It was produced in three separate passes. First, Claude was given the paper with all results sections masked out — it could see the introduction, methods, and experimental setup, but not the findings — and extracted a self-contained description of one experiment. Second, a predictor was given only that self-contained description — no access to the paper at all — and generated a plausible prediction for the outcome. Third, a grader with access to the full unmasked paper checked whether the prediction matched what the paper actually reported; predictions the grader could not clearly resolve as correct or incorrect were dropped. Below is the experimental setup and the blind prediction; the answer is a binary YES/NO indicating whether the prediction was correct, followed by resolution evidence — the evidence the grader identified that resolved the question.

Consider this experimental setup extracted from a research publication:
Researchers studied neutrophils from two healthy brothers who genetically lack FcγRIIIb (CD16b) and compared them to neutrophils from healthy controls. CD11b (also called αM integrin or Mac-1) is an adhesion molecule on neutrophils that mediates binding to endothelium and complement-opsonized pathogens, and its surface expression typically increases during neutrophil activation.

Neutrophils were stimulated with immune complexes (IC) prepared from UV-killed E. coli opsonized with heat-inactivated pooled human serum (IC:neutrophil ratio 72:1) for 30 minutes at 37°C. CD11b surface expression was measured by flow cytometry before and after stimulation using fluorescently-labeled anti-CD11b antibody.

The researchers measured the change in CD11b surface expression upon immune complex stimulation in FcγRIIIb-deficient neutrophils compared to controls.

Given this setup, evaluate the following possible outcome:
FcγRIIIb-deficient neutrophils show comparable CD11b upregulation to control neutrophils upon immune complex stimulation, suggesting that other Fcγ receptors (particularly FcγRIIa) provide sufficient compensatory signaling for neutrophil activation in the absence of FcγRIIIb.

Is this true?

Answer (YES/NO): NO